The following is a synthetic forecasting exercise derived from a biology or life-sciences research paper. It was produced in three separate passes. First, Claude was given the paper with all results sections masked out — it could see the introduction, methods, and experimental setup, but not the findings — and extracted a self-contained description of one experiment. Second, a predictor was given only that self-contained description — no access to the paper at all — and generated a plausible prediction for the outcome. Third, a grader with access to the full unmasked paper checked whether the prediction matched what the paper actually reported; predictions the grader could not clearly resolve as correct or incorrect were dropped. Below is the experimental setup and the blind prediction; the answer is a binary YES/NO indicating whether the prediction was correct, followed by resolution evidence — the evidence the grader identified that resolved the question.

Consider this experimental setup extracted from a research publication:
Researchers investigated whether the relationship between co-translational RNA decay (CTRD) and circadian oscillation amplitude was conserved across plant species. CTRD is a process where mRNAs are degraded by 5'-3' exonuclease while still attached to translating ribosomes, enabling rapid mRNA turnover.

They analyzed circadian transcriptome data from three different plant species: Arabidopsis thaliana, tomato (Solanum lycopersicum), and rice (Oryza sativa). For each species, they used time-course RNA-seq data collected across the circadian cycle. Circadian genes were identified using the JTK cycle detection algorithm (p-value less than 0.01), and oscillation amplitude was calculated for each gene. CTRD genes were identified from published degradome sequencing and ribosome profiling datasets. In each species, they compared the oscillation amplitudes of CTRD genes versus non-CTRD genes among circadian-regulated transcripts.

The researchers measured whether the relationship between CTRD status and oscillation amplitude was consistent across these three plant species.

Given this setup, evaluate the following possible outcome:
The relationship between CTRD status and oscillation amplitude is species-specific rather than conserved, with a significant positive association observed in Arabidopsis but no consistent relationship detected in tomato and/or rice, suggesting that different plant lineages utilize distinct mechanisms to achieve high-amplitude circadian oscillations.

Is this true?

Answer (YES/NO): NO